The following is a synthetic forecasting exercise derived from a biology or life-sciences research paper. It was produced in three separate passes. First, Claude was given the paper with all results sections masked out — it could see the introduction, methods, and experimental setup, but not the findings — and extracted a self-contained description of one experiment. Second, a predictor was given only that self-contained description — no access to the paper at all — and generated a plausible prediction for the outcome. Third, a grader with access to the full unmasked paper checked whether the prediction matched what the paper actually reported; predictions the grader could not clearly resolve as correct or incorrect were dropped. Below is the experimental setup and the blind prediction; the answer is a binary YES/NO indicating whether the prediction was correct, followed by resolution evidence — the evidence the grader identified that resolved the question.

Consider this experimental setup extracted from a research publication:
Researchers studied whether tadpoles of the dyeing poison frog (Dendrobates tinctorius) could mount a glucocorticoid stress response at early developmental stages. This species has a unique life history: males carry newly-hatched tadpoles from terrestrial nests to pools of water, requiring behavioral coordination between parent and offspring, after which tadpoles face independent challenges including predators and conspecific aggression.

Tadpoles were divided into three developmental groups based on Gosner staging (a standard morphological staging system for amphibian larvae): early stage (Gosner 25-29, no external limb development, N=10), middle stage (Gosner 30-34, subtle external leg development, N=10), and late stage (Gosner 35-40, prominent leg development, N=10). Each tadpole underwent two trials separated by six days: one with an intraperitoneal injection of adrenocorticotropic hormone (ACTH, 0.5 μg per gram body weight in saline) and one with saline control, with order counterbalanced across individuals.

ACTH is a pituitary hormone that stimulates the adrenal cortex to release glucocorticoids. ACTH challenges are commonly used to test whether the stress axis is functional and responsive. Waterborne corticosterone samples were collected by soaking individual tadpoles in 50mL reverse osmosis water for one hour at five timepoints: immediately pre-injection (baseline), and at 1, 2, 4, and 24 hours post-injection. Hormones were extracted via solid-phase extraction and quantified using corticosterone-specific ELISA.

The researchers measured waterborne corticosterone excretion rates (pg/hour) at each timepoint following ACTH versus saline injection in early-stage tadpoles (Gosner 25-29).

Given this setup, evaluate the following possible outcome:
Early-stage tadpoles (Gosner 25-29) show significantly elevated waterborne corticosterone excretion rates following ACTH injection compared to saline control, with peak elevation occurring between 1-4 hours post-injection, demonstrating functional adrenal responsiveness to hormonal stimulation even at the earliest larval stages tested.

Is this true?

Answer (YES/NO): YES